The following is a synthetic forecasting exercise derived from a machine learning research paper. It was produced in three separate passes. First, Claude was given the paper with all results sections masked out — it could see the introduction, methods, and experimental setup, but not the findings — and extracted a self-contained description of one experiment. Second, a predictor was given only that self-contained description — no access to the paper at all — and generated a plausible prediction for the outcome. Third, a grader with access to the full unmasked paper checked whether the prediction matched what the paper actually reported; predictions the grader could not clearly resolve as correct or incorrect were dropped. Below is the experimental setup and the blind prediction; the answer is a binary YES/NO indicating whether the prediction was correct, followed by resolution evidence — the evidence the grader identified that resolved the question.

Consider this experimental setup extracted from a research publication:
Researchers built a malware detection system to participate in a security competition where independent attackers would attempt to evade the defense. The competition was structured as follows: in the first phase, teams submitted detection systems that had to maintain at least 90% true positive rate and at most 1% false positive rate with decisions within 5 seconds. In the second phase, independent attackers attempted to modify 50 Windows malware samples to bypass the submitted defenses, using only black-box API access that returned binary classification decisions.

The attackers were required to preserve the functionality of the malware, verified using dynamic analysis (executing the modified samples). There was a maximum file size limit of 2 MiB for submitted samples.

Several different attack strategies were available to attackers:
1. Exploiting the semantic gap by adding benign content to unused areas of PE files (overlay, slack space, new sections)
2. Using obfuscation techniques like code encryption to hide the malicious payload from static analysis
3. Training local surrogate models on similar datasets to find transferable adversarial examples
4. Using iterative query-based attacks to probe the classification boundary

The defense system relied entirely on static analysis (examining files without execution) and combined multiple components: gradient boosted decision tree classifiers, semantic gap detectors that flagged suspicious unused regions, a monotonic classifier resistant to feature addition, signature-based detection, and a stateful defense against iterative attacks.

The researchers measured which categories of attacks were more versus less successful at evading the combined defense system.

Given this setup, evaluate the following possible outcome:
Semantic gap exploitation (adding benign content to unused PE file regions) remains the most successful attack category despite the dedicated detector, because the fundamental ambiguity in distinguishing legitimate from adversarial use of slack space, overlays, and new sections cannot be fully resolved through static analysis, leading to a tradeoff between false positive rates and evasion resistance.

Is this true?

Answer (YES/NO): NO